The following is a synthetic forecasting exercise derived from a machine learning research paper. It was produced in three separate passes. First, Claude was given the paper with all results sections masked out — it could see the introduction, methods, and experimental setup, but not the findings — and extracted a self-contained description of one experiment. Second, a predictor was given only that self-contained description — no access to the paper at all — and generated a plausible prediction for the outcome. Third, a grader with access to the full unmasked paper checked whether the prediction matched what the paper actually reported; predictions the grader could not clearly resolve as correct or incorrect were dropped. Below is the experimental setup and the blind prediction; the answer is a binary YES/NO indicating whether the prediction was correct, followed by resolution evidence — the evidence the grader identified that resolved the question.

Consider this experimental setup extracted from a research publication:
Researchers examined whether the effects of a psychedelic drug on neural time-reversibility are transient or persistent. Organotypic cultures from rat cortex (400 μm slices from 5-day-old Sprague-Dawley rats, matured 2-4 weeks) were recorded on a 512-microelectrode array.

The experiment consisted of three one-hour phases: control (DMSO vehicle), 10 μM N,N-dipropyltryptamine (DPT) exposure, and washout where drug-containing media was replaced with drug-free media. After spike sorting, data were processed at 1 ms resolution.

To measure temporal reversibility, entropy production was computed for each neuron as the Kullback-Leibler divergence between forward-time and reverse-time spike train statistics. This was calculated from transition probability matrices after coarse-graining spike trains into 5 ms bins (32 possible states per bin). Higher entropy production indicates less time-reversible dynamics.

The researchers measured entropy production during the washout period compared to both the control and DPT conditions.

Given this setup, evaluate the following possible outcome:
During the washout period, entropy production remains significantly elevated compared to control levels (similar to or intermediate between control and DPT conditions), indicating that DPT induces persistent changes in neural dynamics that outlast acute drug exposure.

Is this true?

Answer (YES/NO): NO